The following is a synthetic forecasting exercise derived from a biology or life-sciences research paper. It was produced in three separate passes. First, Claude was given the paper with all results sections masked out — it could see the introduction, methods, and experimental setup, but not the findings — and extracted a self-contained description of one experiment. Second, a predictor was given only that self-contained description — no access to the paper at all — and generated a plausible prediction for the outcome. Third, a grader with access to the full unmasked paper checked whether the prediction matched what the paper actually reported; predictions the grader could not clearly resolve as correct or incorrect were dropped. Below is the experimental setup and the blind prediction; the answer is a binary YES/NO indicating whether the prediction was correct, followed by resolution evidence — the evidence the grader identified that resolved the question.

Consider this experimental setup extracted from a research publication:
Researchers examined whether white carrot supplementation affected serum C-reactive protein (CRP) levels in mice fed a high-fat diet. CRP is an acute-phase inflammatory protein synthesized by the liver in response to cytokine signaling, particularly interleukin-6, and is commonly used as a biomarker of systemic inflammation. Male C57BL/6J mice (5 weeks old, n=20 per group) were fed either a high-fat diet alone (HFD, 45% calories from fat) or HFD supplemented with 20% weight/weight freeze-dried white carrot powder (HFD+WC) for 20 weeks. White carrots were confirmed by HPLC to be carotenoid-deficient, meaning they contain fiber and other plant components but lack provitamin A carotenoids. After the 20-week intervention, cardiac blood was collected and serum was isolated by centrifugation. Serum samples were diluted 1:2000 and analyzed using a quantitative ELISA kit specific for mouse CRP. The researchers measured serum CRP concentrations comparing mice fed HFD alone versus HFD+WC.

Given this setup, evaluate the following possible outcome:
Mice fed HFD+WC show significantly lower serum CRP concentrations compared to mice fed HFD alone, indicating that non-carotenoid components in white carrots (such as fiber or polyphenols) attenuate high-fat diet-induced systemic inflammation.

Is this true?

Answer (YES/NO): NO